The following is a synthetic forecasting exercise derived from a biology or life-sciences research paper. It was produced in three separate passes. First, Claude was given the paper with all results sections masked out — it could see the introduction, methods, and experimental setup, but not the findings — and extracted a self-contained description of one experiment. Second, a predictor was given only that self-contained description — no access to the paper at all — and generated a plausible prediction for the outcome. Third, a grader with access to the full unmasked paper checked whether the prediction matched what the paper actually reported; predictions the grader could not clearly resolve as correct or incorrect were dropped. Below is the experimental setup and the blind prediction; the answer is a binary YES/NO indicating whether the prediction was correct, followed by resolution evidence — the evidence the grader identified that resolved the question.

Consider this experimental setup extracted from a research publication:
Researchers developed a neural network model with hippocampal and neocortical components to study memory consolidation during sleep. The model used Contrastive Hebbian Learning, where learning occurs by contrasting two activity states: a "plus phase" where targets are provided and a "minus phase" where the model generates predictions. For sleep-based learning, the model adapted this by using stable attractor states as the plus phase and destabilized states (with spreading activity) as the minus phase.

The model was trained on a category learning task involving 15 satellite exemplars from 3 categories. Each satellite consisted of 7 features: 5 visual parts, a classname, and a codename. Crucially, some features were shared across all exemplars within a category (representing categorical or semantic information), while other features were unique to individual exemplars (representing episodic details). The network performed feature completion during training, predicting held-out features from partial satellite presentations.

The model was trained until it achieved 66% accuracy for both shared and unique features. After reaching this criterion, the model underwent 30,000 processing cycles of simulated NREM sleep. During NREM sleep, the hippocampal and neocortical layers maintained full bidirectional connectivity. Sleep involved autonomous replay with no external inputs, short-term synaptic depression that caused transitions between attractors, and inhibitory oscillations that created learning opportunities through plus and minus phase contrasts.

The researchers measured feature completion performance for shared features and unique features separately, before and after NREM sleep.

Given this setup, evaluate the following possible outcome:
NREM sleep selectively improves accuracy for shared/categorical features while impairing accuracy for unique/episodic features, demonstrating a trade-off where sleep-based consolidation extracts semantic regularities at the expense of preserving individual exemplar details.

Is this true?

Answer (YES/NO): NO